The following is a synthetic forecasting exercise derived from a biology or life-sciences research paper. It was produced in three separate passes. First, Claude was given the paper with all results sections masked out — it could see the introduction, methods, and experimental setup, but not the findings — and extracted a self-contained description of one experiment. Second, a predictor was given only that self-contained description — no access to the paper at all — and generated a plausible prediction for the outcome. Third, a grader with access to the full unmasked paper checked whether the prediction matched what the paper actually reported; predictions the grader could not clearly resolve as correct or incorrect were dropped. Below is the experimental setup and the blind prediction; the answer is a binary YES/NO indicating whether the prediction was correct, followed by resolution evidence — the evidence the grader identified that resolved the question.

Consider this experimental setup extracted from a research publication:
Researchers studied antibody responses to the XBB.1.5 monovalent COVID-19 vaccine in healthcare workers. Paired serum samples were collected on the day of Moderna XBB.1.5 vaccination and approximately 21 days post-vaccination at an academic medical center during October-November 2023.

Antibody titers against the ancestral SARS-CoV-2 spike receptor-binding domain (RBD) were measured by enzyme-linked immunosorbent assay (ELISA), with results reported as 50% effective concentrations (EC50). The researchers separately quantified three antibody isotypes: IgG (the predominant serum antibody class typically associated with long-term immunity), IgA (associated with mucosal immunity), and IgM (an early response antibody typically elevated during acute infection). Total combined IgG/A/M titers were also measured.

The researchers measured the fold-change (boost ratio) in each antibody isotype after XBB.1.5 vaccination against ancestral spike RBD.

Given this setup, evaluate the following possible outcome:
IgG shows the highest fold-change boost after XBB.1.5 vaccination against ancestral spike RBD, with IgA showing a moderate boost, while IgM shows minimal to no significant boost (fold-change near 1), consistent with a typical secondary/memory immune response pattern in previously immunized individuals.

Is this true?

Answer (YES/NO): YES